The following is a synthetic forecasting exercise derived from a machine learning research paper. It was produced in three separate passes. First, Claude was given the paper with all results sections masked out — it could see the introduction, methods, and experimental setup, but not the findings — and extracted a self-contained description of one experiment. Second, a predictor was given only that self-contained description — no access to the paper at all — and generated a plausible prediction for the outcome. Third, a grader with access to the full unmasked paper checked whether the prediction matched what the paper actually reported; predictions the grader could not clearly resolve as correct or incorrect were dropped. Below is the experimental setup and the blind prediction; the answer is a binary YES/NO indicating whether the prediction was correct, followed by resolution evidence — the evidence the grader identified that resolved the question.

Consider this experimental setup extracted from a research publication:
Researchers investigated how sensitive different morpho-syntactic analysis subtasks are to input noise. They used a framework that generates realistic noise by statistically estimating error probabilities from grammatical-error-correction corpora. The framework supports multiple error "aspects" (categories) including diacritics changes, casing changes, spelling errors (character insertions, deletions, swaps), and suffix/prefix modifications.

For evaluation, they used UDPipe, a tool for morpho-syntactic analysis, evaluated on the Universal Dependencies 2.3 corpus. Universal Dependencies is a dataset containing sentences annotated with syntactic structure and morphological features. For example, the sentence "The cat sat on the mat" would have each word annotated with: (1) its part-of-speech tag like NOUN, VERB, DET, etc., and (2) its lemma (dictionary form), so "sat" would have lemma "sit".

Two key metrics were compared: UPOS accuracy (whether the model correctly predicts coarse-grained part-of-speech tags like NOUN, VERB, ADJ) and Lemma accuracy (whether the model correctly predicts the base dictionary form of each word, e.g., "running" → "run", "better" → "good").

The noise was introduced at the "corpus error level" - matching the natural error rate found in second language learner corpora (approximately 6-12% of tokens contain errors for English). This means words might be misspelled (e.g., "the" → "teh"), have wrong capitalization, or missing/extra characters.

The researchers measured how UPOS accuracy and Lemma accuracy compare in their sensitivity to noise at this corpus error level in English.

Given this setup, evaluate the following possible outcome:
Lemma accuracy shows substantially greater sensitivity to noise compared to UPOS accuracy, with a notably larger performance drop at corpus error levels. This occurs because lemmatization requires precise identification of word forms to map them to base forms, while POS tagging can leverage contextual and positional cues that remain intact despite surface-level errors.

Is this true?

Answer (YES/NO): YES